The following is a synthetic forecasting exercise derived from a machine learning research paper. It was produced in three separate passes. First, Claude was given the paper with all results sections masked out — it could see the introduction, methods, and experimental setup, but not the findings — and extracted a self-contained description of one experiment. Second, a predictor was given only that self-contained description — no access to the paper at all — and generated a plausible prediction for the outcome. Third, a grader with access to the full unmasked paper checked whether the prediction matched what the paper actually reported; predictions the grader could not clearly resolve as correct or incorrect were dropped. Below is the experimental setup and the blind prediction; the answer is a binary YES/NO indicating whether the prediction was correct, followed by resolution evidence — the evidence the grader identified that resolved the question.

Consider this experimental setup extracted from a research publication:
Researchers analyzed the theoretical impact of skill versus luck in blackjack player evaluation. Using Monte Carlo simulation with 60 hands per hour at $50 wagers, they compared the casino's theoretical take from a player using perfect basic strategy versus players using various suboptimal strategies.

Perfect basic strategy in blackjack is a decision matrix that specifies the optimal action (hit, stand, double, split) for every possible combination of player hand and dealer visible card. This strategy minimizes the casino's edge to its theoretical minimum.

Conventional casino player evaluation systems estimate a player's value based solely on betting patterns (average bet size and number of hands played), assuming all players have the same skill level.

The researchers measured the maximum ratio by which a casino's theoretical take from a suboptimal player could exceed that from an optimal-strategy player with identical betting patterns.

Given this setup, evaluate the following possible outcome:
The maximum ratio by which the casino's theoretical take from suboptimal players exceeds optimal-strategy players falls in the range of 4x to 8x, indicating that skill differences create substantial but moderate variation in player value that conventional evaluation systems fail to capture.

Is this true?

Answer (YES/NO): NO